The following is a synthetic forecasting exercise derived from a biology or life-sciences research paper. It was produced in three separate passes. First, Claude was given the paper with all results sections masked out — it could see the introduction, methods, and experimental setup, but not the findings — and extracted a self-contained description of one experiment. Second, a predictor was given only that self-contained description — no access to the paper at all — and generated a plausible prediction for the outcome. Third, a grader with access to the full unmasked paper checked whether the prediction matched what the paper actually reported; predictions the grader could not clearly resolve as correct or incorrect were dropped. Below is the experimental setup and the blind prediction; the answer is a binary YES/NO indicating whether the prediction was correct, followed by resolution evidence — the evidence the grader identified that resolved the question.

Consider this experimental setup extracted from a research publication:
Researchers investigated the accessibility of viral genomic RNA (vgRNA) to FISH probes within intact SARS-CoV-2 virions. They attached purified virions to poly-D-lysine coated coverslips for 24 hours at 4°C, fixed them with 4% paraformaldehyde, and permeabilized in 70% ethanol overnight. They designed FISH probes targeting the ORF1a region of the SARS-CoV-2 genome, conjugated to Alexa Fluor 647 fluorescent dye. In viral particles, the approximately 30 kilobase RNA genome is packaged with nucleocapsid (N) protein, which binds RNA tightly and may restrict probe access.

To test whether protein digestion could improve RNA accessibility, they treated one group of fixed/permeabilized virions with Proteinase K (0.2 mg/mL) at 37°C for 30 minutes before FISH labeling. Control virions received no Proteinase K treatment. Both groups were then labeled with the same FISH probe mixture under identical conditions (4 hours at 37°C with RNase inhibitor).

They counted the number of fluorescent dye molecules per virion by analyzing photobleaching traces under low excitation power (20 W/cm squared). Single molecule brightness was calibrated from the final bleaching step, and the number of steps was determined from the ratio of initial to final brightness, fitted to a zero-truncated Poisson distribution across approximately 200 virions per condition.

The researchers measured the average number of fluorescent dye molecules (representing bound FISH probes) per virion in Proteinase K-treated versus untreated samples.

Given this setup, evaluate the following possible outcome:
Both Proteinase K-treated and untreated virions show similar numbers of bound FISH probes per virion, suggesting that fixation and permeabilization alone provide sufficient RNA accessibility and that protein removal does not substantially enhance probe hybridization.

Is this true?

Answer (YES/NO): NO